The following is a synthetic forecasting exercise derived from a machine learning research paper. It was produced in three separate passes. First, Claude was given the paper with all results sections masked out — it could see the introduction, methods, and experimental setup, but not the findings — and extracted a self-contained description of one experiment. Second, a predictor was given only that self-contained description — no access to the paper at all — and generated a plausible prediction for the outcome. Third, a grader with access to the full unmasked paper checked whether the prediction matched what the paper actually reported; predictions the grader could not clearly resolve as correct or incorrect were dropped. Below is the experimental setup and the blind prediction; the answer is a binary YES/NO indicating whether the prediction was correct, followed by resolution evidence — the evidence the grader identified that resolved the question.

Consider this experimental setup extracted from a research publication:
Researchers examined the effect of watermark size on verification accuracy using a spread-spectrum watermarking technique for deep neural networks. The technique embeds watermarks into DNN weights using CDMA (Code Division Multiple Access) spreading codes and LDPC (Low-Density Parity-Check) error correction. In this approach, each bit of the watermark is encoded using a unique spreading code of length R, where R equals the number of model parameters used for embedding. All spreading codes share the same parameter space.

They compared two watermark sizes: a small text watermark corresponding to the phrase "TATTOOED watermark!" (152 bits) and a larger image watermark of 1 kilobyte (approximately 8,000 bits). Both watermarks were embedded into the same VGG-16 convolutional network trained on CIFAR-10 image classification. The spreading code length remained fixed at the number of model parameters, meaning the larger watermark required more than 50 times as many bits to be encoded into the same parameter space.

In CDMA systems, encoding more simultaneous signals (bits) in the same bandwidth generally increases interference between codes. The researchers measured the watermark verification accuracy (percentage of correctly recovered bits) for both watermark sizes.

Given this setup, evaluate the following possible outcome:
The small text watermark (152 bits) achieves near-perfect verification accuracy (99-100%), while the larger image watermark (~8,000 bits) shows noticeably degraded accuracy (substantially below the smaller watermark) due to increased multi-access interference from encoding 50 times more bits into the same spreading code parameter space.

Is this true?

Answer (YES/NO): NO